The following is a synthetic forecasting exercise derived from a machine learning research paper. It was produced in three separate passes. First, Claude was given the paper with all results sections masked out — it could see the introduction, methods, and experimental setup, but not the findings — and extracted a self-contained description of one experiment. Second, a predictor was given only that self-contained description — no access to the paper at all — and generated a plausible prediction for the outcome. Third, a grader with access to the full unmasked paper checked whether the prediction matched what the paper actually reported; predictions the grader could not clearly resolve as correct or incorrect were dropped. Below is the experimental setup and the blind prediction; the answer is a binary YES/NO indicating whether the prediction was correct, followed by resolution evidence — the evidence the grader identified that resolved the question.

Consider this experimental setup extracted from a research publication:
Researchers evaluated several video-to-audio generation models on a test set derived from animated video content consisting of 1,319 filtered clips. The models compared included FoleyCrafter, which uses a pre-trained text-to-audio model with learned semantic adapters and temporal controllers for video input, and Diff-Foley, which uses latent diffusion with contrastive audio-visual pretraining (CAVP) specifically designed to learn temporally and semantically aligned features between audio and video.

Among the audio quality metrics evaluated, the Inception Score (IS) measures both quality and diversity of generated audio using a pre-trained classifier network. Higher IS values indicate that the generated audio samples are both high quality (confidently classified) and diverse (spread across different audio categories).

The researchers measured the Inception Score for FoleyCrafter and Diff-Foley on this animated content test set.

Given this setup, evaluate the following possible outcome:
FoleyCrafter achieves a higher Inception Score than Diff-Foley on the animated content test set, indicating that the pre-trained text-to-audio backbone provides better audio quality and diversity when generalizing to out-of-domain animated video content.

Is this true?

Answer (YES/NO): NO